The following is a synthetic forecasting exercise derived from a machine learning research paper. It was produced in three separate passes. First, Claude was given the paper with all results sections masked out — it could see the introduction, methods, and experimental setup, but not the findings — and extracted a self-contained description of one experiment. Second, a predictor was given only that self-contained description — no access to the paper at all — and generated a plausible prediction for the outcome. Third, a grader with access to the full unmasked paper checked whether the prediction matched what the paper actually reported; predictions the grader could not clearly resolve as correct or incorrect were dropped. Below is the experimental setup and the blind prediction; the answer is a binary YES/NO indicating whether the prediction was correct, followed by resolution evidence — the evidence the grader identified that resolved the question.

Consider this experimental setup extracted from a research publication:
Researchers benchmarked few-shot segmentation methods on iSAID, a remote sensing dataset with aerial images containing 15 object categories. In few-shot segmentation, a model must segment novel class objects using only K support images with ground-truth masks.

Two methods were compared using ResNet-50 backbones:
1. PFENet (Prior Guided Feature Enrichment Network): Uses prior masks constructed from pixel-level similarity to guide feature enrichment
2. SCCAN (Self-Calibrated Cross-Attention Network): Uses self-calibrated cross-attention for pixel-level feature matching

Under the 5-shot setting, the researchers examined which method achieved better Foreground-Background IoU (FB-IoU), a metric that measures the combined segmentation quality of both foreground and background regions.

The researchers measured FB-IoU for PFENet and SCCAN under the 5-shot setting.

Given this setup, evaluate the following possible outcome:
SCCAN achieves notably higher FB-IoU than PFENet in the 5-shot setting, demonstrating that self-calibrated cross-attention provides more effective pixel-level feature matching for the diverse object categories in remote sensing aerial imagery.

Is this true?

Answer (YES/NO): NO